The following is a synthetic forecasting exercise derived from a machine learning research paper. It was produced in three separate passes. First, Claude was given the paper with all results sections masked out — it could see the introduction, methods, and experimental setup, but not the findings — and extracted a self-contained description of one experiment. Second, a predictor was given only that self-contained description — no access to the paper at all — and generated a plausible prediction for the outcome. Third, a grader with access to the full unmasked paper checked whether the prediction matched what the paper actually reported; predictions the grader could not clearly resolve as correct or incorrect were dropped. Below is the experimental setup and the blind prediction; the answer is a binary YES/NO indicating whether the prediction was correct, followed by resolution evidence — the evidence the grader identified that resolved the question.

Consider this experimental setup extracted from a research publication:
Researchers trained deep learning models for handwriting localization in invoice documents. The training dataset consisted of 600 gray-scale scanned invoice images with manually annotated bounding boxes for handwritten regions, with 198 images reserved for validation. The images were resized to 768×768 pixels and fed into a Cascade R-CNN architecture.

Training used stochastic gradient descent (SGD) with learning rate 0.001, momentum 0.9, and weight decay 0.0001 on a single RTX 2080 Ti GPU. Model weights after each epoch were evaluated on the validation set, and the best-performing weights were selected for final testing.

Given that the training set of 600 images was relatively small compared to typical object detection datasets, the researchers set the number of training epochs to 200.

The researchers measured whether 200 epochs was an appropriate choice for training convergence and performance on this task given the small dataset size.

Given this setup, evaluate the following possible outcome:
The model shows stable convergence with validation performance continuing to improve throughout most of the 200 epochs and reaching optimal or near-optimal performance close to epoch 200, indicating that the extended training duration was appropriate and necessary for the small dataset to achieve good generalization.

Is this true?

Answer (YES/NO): NO